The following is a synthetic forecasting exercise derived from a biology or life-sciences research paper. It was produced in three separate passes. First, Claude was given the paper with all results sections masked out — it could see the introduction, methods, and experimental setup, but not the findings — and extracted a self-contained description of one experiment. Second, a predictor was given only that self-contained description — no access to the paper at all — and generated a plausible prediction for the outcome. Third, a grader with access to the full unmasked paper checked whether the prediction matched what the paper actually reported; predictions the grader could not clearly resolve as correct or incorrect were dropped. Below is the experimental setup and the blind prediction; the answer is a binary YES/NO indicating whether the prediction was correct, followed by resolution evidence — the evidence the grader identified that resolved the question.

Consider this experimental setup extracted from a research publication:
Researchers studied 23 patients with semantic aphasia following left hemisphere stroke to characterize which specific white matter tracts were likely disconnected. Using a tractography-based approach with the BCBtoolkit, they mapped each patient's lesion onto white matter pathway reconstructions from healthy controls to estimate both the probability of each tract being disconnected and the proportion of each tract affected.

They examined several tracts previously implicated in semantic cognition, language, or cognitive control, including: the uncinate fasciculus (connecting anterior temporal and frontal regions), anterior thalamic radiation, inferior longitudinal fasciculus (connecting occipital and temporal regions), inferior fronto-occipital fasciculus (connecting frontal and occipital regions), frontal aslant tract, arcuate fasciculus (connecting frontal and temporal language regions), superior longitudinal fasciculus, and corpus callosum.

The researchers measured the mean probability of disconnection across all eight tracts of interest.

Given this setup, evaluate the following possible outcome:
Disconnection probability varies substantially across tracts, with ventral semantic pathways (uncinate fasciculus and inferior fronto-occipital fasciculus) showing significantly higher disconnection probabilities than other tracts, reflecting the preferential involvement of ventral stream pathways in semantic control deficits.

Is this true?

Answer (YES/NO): NO